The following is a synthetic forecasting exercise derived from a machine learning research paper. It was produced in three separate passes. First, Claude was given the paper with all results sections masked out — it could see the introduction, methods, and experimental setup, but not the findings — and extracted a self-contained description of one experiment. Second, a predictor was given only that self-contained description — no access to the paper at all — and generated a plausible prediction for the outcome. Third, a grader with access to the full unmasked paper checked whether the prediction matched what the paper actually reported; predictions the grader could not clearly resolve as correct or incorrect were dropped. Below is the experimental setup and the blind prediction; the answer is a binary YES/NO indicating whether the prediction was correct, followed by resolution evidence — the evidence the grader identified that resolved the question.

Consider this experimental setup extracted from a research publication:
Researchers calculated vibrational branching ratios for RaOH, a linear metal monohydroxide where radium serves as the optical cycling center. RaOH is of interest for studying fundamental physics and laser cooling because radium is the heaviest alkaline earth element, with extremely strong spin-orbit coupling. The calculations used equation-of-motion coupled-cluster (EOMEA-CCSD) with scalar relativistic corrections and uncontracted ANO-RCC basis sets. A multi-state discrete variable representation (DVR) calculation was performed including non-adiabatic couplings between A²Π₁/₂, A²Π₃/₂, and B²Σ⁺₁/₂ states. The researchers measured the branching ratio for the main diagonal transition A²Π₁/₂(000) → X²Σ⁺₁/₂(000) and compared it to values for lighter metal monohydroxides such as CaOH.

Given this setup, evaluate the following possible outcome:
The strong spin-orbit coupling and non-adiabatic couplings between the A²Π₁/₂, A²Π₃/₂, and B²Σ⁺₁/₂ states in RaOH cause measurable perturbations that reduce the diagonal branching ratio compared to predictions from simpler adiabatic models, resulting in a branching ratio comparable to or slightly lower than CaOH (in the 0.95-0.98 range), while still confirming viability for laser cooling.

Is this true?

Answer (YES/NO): NO